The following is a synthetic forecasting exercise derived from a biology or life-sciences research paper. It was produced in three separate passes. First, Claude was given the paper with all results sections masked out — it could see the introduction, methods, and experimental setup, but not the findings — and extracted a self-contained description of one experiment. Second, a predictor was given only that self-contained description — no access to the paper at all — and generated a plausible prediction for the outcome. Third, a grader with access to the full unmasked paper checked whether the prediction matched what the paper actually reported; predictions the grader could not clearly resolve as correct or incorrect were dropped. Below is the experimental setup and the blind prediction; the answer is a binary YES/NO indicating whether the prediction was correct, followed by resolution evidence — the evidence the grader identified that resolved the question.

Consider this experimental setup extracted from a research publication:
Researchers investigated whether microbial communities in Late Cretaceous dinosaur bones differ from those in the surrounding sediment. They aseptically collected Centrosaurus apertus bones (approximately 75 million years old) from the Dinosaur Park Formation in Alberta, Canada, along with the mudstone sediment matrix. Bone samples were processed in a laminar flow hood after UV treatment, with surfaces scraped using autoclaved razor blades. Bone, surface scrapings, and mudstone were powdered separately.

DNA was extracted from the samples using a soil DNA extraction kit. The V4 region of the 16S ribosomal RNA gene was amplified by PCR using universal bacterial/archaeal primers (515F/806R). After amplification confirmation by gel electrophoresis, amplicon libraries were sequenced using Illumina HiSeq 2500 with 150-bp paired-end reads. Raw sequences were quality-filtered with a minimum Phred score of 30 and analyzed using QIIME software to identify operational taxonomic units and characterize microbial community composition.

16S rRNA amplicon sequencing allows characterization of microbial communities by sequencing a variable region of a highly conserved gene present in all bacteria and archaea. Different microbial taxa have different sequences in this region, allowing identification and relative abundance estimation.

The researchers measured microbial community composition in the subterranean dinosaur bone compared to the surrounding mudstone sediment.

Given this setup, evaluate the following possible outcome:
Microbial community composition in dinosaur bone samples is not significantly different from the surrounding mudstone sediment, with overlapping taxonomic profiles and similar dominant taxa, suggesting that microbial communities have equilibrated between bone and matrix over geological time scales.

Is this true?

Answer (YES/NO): NO